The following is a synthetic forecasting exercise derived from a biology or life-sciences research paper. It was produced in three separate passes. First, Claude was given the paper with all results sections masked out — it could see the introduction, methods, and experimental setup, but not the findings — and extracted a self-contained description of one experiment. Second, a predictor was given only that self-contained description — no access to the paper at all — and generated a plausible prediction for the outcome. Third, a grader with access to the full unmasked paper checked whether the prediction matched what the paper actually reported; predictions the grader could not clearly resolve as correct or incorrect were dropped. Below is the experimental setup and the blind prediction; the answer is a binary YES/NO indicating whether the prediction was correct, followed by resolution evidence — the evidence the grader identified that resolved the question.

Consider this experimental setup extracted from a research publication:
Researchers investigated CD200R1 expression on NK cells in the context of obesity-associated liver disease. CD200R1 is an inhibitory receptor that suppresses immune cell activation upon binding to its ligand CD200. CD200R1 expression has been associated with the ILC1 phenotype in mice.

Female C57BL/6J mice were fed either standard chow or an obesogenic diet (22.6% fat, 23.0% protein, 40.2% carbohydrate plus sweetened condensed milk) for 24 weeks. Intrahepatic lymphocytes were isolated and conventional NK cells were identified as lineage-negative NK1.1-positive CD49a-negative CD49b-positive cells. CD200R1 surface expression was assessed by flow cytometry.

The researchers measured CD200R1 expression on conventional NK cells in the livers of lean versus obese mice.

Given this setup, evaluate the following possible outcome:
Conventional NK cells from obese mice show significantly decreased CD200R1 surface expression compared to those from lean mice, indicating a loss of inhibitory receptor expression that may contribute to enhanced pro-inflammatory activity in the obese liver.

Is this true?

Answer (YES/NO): NO